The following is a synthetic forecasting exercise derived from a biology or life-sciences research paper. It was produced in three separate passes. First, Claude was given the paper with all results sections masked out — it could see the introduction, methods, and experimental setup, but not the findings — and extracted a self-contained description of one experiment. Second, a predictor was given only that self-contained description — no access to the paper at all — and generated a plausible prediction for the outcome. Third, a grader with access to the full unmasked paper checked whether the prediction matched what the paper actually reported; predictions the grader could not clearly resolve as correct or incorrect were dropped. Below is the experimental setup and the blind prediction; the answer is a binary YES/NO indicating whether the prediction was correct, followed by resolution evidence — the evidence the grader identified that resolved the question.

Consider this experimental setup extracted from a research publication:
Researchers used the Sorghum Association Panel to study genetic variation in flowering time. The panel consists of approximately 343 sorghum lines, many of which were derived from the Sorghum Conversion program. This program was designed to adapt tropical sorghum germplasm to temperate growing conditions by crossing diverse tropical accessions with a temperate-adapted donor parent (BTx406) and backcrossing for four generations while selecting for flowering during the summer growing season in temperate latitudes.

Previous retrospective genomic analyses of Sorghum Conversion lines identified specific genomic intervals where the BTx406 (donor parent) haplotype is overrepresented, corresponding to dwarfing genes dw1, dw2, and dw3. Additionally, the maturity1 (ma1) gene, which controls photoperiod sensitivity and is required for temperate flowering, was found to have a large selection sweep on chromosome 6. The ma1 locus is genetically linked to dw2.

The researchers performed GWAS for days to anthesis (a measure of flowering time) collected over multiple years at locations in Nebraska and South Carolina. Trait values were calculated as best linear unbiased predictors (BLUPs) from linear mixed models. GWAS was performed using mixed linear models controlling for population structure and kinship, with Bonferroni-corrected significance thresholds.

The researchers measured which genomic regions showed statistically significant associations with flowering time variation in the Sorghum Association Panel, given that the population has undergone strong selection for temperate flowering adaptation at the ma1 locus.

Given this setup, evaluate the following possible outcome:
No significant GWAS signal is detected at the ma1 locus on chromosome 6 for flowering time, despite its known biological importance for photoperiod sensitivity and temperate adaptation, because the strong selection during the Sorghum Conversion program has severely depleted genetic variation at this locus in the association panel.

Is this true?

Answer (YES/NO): NO